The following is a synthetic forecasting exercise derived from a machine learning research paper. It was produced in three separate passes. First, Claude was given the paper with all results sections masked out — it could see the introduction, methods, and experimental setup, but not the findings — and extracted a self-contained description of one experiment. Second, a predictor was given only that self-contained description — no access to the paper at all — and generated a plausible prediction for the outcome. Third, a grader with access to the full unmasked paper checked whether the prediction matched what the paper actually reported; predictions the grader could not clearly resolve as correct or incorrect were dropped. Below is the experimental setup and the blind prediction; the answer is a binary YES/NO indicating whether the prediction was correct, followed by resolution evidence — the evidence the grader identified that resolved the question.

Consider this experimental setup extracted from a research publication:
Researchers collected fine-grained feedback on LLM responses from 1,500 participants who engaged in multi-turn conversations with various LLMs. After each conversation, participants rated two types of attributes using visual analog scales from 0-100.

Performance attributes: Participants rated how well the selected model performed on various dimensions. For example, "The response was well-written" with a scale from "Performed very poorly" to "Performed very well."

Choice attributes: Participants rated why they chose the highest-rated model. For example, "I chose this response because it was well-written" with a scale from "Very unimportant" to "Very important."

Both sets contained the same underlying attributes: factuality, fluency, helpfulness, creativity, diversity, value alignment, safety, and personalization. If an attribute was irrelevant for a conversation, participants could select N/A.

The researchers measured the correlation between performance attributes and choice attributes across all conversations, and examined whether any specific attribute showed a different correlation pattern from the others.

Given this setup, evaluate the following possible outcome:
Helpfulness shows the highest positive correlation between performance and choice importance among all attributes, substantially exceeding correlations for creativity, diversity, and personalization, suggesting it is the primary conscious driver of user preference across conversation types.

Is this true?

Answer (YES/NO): NO